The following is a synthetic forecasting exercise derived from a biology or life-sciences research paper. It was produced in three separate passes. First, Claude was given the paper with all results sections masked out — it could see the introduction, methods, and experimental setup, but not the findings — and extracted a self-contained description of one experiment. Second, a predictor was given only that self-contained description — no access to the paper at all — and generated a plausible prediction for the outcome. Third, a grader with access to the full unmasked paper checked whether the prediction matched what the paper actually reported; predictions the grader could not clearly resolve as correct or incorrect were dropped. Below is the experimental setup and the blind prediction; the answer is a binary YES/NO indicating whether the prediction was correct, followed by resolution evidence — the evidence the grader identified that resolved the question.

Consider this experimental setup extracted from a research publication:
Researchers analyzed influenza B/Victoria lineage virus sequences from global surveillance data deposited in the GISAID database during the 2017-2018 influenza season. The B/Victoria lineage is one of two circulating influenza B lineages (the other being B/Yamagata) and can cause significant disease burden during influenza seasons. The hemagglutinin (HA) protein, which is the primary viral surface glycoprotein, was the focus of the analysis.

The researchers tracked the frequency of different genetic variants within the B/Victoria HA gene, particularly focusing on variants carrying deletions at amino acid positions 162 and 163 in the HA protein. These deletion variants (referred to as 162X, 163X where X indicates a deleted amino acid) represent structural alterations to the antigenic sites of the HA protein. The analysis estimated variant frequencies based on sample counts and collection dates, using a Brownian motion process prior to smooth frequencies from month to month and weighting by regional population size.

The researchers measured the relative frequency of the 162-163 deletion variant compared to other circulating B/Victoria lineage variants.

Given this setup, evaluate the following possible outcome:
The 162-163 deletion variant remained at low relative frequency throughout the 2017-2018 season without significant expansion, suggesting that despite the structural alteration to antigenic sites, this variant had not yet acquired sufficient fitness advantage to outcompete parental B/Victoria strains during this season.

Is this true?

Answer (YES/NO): NO